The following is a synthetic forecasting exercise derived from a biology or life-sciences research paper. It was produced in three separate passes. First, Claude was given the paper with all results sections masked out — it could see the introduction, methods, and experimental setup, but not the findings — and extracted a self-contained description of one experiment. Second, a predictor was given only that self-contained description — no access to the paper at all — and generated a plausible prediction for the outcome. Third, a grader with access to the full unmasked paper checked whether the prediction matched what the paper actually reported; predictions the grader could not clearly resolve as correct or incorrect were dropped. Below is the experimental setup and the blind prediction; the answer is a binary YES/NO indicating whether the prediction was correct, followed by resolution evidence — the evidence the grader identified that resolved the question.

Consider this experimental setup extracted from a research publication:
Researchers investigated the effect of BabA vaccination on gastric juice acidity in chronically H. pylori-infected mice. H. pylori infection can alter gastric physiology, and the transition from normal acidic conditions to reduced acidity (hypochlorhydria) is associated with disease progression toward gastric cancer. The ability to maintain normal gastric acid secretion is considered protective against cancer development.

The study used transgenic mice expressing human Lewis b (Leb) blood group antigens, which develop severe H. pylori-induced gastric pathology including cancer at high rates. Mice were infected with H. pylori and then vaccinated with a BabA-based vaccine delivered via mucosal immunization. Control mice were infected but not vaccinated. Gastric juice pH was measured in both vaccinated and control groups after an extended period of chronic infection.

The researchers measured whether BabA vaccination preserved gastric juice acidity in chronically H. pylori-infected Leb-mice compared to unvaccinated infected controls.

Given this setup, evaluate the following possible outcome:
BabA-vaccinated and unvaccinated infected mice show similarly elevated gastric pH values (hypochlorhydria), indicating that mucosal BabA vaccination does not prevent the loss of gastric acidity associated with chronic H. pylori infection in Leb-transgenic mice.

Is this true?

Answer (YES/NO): NO